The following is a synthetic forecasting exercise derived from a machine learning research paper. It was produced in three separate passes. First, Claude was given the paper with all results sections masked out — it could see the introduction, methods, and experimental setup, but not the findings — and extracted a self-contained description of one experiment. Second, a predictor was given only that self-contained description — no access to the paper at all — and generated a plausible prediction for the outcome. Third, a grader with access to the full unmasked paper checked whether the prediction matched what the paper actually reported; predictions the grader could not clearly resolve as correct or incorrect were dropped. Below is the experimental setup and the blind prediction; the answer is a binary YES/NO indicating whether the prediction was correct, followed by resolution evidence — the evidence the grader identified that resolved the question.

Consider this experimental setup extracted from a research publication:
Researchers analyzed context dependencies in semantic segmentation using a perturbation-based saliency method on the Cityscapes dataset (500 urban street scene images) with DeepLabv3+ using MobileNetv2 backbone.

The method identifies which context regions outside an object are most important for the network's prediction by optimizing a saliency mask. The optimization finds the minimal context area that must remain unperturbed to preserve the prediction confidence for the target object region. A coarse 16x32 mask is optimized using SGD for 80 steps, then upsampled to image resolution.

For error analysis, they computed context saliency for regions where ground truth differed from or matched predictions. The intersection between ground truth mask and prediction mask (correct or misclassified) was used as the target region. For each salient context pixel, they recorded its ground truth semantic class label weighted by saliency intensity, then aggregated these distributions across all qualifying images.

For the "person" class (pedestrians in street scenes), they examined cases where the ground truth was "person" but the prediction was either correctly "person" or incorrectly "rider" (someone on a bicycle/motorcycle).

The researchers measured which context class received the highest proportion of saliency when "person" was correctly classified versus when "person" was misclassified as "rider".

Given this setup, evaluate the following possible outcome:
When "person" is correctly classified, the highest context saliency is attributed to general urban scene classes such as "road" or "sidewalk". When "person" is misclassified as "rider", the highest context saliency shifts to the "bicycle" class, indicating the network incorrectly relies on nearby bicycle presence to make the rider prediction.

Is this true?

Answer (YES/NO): NO